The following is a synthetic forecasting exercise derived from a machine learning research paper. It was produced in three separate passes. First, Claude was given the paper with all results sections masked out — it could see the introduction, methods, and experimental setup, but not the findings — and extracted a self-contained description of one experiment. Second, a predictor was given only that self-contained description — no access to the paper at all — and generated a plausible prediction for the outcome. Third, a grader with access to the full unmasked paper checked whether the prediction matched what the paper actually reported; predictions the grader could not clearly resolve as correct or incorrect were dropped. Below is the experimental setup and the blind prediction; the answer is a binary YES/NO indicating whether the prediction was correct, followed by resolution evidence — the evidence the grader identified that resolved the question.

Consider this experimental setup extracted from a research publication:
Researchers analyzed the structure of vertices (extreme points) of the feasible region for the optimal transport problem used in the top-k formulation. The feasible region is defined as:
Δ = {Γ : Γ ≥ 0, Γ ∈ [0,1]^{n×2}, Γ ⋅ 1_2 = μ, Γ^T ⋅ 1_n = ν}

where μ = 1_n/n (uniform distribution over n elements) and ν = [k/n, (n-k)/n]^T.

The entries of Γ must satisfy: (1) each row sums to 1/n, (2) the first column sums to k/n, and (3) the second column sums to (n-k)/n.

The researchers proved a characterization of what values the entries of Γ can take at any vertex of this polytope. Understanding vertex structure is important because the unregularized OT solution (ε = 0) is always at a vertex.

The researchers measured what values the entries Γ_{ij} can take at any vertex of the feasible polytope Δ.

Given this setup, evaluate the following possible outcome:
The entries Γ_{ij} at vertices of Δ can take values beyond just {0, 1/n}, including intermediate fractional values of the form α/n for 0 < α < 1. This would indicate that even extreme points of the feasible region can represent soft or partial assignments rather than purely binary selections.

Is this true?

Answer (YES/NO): NO